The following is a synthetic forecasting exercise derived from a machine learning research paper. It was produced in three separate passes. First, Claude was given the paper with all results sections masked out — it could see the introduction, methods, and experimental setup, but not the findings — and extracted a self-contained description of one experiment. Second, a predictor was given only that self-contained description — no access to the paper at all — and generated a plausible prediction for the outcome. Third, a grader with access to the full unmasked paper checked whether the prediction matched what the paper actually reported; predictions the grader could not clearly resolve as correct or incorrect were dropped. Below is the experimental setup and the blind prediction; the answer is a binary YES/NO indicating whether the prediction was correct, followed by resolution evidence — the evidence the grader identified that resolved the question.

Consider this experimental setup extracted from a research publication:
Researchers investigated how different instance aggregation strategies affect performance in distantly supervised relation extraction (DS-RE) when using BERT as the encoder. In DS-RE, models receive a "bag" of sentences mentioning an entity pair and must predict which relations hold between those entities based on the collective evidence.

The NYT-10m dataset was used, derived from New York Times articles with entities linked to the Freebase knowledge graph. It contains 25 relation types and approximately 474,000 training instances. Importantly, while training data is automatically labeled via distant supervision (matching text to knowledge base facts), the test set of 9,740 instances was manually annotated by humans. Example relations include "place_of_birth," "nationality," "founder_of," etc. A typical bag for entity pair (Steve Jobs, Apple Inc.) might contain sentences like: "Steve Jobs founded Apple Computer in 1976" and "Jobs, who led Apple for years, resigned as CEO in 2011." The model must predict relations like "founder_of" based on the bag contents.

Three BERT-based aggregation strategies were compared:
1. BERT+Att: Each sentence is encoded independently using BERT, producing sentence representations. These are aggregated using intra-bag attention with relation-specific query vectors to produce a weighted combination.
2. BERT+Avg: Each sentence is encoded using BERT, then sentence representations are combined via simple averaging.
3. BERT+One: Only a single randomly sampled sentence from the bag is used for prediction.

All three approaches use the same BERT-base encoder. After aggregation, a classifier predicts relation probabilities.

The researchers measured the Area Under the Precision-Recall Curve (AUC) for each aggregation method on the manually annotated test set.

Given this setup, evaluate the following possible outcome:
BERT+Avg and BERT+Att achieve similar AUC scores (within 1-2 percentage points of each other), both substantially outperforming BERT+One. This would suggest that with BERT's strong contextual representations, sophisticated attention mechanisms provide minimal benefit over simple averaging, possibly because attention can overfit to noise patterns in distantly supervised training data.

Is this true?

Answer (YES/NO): NO